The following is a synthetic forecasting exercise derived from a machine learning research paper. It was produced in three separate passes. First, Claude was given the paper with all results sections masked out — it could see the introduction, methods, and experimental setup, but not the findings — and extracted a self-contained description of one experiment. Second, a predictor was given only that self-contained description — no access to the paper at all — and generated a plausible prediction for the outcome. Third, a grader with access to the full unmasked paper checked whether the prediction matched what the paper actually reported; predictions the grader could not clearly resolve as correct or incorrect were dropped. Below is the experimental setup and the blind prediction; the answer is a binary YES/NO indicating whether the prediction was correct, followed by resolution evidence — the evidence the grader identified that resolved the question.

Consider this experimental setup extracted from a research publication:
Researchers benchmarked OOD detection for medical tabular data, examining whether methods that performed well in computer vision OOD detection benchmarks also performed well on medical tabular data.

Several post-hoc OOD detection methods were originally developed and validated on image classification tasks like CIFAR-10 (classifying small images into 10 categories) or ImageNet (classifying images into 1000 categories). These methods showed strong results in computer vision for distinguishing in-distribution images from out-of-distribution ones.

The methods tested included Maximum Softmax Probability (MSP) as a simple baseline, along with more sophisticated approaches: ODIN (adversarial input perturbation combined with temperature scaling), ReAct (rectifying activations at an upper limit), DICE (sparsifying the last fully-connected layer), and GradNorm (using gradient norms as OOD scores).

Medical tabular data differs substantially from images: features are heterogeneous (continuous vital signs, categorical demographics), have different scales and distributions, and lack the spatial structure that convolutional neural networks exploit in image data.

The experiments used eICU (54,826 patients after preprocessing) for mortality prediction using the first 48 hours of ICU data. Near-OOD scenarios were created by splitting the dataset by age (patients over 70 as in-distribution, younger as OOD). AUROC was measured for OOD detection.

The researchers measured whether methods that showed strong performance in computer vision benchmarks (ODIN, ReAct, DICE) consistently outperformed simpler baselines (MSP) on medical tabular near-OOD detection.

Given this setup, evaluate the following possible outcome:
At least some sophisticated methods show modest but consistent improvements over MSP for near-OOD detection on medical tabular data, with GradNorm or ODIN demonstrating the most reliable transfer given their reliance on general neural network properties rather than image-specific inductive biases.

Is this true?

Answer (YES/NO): NO